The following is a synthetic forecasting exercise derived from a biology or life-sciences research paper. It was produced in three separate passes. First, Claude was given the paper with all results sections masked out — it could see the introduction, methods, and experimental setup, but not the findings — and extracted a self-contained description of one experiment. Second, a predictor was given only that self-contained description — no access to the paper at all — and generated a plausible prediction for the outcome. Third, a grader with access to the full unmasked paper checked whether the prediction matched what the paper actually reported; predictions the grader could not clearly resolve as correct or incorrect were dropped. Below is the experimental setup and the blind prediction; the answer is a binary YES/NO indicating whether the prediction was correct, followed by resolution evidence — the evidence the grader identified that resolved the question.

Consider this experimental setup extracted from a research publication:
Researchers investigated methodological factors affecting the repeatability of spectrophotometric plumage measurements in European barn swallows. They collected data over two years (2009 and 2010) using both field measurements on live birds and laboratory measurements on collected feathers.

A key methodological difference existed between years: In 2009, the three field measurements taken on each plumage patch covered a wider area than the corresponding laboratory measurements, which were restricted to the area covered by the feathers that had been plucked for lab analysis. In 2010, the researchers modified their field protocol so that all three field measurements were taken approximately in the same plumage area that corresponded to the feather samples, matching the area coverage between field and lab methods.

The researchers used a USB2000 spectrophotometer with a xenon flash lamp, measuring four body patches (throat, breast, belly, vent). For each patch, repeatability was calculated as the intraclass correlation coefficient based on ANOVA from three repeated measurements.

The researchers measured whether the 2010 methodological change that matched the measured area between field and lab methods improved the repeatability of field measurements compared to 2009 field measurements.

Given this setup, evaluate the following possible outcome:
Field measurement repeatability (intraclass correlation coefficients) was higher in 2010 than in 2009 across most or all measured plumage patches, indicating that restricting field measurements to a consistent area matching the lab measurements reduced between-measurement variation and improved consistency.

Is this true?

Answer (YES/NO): YES